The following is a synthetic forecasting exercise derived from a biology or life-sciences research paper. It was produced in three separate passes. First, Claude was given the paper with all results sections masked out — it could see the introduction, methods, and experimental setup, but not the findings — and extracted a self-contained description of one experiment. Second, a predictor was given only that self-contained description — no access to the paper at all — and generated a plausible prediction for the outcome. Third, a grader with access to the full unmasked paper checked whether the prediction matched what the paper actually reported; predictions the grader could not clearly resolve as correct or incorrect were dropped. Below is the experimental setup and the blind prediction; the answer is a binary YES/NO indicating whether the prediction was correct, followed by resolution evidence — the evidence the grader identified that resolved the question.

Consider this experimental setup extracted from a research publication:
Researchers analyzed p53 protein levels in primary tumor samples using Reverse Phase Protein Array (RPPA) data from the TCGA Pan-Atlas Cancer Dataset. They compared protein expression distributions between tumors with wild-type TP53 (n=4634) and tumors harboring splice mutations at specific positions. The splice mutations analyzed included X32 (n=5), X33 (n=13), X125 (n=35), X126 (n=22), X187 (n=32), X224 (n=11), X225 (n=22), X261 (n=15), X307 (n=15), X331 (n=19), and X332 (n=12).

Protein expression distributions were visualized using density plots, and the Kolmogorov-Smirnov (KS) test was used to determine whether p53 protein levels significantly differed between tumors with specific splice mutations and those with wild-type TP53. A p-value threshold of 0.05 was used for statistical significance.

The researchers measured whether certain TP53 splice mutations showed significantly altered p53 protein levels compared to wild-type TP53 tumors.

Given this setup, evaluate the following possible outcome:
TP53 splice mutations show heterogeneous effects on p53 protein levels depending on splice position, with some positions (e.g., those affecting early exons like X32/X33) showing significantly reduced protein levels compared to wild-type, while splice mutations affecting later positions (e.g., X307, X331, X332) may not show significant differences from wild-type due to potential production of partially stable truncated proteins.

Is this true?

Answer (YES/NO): NO